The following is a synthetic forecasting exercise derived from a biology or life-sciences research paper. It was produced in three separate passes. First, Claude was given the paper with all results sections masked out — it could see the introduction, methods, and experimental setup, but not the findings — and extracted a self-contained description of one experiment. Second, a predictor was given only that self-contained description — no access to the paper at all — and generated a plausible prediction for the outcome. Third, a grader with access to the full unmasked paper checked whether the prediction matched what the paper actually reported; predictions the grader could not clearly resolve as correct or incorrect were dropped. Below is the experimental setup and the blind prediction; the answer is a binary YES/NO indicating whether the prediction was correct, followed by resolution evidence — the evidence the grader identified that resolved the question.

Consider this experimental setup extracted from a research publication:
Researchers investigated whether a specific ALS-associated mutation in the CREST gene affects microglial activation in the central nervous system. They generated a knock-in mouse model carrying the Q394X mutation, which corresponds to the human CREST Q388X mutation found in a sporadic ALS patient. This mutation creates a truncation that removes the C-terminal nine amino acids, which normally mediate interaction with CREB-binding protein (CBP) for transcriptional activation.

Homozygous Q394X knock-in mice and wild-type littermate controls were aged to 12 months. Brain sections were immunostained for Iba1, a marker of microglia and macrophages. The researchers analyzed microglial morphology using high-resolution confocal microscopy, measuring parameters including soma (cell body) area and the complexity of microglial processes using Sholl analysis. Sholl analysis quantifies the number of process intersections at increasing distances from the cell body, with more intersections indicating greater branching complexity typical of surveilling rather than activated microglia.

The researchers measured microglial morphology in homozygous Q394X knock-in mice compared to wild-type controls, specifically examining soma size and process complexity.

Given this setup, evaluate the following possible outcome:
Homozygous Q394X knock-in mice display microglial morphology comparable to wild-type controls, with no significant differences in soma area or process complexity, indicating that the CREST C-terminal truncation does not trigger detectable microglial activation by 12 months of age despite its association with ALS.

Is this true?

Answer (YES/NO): NO